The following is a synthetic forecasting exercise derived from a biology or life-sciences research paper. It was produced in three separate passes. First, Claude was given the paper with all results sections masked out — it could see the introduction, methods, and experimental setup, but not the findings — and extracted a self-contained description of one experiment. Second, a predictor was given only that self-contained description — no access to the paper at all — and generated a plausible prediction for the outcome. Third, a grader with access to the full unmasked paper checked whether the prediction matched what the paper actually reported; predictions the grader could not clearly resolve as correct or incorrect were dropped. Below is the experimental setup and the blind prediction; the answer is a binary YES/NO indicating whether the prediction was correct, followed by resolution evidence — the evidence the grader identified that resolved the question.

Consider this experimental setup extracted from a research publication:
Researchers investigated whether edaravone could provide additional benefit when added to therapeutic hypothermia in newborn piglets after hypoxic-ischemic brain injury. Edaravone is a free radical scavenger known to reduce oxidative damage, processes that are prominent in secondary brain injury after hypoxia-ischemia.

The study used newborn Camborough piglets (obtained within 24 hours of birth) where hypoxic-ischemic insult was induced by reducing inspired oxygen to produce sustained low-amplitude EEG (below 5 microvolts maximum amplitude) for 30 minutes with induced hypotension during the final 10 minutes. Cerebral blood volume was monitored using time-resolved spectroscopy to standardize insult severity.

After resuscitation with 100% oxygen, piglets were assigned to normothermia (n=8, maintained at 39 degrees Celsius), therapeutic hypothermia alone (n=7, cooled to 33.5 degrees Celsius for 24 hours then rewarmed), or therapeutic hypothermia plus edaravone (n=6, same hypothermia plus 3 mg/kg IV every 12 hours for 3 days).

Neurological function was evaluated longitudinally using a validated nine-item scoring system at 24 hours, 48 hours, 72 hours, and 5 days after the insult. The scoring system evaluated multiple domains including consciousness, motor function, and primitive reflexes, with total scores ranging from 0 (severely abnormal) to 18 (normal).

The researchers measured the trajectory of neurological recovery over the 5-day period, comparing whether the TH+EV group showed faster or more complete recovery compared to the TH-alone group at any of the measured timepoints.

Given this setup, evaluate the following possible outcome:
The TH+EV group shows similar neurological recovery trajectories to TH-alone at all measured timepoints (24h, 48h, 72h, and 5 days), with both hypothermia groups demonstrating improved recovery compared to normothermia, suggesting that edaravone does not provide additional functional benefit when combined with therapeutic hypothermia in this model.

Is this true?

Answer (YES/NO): NO